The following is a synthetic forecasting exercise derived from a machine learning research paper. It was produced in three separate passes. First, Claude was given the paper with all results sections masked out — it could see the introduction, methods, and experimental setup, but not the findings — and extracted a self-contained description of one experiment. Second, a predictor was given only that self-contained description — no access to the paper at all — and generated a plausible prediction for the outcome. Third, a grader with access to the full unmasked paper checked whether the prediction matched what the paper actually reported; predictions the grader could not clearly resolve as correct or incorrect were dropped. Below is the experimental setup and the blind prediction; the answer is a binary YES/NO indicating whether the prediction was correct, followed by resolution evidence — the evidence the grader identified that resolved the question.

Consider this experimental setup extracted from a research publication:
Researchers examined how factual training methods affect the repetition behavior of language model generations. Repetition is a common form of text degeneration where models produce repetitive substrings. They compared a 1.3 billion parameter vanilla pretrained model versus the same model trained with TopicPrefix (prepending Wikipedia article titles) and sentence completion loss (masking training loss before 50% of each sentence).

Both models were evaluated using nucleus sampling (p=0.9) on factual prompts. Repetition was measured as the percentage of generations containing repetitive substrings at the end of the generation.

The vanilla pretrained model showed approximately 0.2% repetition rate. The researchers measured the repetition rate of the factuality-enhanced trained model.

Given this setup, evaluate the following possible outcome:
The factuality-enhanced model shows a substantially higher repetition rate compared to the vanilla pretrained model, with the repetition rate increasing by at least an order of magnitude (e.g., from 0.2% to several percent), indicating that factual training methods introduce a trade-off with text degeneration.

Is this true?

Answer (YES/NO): NO